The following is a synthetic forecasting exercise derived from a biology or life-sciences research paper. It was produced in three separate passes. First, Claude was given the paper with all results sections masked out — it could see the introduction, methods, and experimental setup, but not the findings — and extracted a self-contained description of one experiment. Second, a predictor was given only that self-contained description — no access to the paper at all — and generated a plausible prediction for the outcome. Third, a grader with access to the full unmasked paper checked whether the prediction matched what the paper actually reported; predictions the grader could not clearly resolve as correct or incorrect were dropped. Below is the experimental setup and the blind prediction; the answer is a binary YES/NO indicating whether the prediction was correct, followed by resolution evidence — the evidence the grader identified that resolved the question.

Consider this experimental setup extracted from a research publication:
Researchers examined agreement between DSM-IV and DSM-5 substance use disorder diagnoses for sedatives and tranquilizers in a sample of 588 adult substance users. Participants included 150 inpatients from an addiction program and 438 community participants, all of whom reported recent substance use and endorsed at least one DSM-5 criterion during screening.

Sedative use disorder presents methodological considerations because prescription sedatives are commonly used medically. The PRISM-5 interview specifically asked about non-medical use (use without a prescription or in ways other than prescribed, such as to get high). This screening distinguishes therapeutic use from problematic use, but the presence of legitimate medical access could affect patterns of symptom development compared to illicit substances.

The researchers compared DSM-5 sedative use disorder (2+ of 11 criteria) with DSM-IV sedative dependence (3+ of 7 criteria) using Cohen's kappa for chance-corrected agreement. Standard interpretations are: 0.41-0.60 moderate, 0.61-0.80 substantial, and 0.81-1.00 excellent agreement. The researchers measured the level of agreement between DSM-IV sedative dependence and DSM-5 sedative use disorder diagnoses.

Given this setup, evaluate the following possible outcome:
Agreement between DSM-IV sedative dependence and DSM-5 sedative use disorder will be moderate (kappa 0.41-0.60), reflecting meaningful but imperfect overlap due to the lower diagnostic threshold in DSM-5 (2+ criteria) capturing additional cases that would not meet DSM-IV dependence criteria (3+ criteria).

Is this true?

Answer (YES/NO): NO